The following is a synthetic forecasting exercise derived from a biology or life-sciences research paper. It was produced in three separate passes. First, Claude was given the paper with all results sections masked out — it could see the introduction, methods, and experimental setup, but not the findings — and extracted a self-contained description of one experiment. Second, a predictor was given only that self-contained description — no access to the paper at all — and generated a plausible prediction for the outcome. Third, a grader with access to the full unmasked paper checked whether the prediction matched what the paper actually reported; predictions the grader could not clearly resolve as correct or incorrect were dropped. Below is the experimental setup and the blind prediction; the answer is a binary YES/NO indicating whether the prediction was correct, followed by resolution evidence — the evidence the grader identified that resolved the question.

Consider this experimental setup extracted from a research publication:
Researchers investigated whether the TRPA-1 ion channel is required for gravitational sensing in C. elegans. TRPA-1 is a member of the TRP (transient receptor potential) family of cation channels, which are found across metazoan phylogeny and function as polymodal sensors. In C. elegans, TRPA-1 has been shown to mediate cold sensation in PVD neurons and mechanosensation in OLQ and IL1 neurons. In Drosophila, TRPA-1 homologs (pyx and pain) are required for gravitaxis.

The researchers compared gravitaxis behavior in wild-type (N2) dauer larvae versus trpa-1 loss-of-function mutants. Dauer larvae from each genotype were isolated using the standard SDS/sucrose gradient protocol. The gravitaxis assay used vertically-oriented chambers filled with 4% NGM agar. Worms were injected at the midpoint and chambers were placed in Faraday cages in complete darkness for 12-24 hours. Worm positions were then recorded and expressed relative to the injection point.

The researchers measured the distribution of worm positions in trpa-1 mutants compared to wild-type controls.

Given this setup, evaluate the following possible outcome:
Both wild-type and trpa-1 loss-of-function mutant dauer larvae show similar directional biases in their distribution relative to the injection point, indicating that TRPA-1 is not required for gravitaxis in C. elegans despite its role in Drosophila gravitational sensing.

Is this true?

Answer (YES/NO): NO